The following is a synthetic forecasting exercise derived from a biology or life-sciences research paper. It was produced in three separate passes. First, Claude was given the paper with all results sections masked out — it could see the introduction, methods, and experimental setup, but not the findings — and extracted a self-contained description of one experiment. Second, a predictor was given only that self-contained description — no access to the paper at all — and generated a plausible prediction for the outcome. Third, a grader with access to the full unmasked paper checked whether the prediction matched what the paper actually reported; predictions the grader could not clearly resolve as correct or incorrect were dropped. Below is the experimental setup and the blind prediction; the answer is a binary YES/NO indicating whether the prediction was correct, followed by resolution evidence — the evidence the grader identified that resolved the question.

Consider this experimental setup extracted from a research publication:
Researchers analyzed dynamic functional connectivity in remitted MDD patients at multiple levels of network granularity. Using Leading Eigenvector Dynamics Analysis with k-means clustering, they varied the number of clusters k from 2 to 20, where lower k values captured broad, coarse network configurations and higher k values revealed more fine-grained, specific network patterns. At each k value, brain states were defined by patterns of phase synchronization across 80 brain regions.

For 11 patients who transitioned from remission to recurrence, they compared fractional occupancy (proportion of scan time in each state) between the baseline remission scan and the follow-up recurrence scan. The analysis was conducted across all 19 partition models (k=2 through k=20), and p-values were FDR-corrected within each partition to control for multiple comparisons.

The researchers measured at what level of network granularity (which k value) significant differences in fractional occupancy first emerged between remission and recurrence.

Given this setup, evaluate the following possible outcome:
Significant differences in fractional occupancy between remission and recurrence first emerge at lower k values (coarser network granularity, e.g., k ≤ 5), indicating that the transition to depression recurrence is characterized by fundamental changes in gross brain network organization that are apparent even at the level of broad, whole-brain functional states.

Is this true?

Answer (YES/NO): NO